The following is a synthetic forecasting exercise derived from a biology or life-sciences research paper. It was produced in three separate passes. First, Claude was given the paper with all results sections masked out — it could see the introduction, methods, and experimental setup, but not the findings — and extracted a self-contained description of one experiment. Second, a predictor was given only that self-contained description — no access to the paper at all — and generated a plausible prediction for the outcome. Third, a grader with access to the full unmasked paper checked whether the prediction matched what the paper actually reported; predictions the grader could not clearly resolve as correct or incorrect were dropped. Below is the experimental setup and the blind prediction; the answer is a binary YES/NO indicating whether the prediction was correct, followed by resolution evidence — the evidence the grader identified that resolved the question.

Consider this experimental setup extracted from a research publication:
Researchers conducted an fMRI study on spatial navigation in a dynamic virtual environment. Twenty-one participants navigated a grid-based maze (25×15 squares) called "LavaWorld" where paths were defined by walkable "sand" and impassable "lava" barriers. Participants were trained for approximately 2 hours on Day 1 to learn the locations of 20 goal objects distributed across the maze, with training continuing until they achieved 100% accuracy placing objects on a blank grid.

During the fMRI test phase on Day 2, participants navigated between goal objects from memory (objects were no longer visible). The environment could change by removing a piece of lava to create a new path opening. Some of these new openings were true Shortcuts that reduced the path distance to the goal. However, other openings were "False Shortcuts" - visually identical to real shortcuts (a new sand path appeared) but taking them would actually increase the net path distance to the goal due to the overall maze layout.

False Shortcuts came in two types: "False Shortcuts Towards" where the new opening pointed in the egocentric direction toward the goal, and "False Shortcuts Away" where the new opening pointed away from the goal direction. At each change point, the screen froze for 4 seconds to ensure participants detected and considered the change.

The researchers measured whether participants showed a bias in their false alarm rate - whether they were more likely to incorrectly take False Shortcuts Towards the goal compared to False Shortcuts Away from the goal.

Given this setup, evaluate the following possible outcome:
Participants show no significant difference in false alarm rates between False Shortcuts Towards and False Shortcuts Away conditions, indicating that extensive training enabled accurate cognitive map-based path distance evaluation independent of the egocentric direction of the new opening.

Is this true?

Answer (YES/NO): NO